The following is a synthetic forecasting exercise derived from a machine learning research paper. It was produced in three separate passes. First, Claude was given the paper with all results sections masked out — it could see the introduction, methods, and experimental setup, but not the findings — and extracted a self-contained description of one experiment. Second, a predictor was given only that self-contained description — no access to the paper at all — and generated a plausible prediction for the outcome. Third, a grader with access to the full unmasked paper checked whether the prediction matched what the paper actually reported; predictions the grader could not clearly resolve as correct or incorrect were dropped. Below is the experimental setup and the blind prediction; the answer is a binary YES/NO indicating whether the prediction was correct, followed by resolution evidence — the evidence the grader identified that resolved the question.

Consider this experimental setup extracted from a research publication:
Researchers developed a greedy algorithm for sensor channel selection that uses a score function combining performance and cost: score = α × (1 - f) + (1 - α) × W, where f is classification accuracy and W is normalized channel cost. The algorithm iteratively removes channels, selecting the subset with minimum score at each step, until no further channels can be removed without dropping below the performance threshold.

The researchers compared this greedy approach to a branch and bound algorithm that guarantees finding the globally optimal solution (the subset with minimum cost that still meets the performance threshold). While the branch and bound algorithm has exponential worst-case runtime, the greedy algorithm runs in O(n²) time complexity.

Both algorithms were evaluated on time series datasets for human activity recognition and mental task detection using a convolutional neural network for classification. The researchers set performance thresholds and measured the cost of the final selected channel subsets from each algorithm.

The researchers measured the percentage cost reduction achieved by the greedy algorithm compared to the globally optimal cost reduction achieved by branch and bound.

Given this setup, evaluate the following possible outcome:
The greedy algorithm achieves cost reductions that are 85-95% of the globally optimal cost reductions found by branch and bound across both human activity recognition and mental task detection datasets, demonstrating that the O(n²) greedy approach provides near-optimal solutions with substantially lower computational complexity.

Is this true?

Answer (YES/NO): NO